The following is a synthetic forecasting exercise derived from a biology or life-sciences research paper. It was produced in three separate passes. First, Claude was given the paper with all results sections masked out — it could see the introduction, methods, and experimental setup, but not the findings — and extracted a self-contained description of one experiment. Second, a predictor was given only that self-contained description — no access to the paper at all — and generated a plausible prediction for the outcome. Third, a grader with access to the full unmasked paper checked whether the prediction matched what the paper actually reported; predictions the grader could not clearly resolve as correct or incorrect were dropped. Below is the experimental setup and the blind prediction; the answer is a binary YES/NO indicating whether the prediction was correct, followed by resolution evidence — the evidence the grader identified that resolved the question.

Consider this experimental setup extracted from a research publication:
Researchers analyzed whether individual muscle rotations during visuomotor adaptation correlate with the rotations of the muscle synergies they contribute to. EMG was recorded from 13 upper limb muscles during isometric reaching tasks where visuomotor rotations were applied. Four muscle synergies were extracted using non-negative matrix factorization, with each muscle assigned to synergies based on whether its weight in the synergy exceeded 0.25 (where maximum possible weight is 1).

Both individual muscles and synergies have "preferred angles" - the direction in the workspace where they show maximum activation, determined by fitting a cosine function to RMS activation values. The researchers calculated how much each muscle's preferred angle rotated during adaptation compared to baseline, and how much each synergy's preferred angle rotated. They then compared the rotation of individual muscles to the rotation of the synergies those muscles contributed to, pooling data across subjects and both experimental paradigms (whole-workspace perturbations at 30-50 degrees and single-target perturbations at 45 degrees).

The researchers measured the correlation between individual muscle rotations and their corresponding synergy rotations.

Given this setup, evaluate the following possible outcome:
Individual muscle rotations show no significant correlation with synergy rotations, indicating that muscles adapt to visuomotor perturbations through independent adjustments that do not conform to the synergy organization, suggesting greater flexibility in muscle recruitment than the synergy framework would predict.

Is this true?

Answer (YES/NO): NO